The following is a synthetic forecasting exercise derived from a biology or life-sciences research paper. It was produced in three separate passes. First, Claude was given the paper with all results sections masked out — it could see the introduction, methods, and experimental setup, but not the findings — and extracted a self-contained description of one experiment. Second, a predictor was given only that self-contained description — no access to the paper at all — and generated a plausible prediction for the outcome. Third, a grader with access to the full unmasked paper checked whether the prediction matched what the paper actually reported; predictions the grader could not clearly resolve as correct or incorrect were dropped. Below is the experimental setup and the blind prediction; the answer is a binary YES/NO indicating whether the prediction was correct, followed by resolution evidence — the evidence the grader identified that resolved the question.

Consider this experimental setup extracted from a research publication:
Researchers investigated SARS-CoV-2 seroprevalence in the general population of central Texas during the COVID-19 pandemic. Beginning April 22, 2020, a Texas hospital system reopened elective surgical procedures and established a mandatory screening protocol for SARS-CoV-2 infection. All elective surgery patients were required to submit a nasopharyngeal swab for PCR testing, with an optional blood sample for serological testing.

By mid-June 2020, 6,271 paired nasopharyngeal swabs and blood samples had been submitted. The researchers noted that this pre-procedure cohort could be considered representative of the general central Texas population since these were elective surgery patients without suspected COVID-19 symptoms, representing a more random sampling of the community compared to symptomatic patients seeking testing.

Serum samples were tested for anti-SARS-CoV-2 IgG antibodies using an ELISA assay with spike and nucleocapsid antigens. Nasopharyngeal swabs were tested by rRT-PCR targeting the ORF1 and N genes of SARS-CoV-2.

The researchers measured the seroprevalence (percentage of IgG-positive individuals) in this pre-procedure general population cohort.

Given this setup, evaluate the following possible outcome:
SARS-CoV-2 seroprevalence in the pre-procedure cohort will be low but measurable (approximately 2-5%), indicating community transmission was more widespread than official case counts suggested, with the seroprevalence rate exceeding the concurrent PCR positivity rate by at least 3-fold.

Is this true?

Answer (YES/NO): NO